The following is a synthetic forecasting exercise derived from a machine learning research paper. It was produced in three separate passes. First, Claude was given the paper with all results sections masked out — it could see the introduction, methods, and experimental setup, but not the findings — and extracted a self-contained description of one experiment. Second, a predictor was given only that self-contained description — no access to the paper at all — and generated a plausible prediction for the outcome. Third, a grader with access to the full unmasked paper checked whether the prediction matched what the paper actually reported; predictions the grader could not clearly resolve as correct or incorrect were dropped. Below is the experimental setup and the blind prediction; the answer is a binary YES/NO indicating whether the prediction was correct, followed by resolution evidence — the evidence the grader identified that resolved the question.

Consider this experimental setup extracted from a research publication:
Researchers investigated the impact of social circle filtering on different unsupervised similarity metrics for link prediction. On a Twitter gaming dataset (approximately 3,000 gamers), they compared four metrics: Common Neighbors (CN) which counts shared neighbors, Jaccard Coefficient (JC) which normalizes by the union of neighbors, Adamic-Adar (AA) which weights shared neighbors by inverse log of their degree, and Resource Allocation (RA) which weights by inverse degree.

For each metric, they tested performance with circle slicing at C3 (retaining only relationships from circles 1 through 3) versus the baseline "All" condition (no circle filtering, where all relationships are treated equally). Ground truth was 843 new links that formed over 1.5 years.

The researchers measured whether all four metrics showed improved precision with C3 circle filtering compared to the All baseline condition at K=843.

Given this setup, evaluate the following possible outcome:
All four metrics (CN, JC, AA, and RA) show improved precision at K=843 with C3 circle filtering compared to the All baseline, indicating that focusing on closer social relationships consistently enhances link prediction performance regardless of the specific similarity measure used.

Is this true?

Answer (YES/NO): NO